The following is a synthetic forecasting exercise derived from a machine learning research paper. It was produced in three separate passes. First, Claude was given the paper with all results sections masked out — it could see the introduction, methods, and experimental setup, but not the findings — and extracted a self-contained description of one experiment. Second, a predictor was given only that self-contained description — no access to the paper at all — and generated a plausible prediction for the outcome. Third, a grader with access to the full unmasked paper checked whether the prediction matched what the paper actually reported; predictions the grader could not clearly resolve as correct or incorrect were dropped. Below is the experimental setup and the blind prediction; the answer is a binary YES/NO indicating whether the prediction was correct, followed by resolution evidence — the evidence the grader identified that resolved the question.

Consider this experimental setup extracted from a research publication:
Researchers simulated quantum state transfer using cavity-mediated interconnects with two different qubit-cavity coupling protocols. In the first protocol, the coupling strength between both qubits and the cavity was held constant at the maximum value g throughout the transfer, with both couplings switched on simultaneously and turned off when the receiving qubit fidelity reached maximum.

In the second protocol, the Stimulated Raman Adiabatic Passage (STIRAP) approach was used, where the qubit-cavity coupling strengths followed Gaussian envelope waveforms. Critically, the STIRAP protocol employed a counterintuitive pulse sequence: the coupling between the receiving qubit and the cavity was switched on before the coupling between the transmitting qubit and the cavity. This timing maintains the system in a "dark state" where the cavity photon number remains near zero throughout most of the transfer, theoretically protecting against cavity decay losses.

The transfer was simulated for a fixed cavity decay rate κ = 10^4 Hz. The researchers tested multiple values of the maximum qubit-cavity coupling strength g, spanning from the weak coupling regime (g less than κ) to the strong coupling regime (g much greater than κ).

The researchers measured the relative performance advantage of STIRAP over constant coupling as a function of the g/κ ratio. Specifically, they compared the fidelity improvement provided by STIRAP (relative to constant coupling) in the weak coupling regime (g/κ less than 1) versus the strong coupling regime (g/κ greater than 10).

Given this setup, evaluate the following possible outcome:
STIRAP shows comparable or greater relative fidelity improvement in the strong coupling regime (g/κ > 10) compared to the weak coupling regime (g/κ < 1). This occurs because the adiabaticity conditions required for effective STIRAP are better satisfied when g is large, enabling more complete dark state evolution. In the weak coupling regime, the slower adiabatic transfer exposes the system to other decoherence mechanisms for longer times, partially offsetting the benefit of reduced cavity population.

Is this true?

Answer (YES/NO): NO